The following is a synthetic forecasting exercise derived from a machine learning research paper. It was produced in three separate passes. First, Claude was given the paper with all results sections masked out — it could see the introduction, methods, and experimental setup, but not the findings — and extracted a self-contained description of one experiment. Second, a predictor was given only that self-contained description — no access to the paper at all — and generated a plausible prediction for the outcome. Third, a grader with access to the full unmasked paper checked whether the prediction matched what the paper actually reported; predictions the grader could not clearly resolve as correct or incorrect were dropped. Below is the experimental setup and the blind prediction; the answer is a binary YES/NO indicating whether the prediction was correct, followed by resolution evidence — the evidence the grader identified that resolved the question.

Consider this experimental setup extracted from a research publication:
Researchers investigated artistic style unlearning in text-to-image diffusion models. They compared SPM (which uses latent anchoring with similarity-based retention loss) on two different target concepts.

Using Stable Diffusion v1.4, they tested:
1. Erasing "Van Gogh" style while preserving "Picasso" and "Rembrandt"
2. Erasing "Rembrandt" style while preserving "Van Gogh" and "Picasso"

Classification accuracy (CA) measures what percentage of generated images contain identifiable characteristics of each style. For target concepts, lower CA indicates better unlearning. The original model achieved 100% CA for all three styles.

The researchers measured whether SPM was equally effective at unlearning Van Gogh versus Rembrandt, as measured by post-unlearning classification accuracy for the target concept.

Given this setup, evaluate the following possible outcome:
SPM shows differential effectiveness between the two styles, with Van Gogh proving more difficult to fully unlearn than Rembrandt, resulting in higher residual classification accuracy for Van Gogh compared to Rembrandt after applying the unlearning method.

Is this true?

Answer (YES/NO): YES